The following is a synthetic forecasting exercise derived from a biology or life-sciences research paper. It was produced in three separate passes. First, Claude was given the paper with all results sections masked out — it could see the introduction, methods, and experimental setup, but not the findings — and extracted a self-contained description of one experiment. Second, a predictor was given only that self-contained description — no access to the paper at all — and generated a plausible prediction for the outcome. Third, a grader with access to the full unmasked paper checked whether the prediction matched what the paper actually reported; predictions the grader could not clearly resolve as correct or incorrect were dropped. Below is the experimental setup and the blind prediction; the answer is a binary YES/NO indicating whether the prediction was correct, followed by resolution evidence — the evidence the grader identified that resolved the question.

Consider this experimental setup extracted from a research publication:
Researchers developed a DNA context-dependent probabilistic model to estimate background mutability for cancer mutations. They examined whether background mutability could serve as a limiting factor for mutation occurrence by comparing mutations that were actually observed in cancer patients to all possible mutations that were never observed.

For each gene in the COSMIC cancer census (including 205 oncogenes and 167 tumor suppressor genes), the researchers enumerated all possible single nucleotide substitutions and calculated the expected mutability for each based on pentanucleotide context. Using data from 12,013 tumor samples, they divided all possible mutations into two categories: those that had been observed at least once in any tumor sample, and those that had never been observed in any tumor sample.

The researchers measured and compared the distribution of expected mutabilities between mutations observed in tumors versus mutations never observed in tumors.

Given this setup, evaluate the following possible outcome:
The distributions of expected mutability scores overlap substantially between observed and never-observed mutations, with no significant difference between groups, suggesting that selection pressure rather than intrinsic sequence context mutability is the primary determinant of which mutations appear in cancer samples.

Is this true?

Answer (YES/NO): NO